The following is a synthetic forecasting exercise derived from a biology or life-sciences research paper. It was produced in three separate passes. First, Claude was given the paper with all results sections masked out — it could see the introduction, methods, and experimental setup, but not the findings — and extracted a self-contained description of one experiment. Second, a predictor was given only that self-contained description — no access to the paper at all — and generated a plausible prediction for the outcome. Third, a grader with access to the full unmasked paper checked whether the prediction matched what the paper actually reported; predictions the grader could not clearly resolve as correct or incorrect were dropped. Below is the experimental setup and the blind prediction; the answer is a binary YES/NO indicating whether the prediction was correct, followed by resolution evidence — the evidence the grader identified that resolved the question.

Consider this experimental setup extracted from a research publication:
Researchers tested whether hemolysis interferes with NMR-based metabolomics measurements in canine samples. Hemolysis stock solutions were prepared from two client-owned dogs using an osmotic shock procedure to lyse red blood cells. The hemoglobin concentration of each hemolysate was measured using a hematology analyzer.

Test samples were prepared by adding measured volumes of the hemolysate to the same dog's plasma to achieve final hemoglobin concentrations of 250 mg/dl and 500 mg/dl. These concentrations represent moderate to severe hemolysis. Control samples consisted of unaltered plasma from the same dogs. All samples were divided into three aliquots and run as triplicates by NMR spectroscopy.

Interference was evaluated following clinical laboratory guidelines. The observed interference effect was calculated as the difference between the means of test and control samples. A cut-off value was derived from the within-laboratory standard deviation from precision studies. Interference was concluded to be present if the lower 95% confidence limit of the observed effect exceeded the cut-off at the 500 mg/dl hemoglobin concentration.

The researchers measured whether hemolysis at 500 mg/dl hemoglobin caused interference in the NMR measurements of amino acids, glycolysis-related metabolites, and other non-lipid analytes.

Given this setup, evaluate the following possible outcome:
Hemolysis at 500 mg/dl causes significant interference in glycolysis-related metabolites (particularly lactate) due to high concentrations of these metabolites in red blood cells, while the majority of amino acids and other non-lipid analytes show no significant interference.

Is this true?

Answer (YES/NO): NO